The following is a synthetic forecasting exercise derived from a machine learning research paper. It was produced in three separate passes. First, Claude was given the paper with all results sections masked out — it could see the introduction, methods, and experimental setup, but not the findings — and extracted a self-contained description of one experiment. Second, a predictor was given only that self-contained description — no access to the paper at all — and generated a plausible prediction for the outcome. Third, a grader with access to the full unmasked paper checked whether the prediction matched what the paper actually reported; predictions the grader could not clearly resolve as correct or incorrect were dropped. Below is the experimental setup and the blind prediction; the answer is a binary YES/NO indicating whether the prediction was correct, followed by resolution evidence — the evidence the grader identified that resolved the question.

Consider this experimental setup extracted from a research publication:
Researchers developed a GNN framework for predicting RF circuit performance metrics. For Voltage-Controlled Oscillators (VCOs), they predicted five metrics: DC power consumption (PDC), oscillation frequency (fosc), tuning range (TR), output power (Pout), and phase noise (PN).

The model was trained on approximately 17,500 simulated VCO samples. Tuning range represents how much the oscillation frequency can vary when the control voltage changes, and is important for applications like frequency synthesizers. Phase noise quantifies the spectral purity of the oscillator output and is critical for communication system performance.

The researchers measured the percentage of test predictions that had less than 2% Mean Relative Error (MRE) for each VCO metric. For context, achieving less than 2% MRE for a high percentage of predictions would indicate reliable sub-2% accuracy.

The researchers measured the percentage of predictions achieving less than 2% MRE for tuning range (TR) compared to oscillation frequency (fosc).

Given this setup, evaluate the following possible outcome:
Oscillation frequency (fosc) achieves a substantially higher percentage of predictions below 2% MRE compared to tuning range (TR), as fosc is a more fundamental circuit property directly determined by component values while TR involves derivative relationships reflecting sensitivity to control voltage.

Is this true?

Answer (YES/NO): YES